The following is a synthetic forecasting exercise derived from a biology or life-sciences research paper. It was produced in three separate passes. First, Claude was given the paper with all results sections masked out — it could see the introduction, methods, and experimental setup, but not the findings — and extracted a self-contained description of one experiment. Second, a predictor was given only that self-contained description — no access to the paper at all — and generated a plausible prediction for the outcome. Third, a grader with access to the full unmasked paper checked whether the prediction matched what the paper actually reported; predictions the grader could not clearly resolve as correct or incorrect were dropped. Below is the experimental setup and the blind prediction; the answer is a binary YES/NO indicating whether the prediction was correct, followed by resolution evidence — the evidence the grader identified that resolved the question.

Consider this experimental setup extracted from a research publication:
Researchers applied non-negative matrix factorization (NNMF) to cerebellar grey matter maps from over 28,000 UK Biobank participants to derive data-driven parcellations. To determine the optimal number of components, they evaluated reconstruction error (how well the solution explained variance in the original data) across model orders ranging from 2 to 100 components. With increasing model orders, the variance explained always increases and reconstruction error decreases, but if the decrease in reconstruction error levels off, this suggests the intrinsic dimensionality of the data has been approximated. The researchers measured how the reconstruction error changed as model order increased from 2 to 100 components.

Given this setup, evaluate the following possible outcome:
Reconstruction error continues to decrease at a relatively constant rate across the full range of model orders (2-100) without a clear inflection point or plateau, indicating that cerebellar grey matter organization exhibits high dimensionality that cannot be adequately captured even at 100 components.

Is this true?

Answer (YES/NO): NO